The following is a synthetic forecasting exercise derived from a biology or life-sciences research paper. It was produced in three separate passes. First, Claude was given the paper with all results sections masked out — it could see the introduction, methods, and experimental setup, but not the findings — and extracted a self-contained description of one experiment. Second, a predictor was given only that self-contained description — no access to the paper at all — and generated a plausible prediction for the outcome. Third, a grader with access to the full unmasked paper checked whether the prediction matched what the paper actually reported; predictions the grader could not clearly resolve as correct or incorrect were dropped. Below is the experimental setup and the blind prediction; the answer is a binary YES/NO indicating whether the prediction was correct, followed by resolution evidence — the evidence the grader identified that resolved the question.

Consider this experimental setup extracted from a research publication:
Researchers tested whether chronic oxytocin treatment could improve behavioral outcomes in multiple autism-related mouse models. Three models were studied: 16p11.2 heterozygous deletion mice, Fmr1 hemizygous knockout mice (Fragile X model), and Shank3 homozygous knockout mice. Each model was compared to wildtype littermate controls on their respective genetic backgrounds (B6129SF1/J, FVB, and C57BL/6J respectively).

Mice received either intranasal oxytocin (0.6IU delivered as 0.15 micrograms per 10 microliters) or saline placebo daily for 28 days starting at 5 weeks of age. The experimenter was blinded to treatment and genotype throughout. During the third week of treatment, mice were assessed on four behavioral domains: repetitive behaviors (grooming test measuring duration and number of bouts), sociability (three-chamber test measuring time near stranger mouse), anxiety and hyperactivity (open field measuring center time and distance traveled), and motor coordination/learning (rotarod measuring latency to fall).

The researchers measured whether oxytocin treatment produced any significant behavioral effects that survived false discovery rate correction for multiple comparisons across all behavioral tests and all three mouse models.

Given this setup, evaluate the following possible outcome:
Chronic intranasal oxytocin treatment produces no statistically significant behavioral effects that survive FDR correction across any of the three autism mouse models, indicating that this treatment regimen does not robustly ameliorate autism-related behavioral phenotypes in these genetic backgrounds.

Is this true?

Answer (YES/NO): NO